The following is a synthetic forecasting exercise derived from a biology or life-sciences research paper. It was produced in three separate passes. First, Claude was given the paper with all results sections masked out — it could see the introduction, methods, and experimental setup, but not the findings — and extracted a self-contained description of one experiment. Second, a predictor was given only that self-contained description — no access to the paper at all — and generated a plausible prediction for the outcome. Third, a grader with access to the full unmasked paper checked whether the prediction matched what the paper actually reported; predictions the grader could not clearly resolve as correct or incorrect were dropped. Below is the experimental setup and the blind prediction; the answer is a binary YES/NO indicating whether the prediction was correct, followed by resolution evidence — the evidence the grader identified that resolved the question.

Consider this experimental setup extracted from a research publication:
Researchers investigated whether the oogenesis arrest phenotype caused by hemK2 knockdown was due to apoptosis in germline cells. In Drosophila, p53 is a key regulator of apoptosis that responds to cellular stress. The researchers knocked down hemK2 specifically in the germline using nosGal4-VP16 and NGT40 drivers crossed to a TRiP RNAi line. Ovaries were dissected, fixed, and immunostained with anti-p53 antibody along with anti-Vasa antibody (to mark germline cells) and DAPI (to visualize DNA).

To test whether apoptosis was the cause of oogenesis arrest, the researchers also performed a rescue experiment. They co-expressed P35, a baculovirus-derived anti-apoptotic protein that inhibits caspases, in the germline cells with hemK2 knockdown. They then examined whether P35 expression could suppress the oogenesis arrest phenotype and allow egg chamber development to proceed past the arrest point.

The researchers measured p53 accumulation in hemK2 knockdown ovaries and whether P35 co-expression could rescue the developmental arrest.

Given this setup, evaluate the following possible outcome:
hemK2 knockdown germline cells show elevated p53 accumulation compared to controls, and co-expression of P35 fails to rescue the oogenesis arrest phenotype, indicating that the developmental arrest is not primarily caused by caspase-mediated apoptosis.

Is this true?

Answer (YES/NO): NO